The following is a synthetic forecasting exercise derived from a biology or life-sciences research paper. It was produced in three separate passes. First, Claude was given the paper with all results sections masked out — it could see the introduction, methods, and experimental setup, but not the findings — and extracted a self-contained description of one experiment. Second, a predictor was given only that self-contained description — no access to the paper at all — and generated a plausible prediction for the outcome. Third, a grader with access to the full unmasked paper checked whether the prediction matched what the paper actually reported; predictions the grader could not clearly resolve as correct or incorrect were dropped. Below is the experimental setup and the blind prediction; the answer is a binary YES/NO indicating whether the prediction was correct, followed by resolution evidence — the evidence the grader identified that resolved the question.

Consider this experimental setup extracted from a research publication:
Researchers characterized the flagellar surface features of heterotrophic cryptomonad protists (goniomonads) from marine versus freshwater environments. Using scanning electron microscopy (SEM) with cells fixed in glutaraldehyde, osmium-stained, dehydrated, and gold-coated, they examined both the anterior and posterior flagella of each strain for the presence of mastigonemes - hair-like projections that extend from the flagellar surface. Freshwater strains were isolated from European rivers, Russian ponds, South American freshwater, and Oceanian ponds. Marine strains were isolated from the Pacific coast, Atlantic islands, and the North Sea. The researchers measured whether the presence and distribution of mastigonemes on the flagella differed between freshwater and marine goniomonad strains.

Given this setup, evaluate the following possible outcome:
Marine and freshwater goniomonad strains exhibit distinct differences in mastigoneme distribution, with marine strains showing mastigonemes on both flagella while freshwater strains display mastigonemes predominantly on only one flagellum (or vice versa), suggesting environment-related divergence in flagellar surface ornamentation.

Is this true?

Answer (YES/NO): NO